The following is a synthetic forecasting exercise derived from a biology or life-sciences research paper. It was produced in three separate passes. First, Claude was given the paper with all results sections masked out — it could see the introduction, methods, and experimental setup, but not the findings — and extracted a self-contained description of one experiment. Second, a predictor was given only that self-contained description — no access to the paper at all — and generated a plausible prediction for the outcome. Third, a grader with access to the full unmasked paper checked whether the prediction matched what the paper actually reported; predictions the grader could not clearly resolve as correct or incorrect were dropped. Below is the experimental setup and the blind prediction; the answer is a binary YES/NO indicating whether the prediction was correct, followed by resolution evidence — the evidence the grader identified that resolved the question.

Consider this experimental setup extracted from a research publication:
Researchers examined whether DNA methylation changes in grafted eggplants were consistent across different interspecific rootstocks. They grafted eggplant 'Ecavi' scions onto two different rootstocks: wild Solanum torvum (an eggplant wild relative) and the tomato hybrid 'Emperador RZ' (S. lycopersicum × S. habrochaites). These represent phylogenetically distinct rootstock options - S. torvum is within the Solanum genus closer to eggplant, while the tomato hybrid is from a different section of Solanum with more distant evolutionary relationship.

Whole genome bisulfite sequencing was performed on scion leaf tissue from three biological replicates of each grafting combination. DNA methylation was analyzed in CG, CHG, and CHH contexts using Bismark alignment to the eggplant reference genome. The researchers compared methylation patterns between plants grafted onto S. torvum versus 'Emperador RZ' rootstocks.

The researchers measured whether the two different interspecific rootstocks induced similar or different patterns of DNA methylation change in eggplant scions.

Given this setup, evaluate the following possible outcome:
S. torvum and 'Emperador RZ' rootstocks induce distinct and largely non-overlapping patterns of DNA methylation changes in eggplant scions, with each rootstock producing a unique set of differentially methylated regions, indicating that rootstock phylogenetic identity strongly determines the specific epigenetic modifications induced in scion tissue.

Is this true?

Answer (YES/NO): NO